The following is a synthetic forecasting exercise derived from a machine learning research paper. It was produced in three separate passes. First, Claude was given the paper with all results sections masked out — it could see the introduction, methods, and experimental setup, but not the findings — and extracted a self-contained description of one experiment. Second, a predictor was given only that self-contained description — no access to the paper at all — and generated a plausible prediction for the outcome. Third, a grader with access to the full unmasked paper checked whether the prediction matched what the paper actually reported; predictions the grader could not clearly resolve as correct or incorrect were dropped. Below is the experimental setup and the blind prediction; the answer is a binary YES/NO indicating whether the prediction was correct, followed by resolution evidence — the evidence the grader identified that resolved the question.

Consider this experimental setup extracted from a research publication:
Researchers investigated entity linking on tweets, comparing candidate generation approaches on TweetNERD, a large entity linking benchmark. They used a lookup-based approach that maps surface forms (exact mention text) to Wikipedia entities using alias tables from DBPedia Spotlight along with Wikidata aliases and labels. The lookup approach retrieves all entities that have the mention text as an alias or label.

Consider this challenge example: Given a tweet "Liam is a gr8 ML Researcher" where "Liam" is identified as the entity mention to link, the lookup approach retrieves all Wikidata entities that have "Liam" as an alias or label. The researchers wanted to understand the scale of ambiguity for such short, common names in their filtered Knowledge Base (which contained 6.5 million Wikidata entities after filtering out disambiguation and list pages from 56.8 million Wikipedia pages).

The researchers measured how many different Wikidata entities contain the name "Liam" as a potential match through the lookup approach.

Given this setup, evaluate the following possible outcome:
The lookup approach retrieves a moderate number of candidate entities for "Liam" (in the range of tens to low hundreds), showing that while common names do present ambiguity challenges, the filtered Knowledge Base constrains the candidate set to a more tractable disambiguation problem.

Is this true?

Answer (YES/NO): NO